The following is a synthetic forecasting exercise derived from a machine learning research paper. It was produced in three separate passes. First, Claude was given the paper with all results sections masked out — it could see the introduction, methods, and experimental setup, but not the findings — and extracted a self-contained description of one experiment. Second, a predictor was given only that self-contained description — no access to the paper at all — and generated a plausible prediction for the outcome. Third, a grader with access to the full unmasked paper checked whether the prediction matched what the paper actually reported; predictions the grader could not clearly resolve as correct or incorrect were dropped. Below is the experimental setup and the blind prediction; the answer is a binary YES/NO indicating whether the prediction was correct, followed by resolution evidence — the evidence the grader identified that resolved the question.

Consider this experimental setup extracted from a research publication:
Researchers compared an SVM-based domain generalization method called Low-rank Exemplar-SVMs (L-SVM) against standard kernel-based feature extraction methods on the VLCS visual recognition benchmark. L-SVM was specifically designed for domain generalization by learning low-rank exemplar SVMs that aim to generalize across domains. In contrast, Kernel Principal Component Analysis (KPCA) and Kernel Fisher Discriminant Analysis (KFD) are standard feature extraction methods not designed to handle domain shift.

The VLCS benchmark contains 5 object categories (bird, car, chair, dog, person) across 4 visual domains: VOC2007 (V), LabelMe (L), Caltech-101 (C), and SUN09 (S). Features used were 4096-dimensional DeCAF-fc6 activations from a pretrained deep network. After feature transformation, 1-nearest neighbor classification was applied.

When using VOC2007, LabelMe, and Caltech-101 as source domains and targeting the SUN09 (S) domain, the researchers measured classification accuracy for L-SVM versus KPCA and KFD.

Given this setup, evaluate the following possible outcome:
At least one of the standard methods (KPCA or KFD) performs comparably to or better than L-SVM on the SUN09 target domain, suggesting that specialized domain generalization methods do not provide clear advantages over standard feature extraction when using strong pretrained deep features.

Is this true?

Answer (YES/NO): YES